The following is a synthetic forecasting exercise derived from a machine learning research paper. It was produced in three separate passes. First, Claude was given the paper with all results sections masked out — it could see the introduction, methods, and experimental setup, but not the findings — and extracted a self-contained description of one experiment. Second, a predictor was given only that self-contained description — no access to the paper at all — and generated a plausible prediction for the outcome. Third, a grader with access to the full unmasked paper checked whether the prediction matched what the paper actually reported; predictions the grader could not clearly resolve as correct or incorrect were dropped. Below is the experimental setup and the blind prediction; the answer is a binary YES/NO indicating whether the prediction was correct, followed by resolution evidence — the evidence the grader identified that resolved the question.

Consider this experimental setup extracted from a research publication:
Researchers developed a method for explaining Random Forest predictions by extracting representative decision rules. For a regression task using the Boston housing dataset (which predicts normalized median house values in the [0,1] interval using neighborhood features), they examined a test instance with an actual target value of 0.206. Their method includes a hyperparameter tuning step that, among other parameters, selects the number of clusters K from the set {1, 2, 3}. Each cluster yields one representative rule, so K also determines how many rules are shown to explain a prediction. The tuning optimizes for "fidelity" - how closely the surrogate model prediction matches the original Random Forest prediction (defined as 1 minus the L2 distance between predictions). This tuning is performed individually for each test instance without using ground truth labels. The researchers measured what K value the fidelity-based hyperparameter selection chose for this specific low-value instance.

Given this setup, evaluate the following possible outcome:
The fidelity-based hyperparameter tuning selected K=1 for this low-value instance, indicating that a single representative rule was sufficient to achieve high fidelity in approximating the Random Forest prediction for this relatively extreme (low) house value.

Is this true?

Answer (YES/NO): YES